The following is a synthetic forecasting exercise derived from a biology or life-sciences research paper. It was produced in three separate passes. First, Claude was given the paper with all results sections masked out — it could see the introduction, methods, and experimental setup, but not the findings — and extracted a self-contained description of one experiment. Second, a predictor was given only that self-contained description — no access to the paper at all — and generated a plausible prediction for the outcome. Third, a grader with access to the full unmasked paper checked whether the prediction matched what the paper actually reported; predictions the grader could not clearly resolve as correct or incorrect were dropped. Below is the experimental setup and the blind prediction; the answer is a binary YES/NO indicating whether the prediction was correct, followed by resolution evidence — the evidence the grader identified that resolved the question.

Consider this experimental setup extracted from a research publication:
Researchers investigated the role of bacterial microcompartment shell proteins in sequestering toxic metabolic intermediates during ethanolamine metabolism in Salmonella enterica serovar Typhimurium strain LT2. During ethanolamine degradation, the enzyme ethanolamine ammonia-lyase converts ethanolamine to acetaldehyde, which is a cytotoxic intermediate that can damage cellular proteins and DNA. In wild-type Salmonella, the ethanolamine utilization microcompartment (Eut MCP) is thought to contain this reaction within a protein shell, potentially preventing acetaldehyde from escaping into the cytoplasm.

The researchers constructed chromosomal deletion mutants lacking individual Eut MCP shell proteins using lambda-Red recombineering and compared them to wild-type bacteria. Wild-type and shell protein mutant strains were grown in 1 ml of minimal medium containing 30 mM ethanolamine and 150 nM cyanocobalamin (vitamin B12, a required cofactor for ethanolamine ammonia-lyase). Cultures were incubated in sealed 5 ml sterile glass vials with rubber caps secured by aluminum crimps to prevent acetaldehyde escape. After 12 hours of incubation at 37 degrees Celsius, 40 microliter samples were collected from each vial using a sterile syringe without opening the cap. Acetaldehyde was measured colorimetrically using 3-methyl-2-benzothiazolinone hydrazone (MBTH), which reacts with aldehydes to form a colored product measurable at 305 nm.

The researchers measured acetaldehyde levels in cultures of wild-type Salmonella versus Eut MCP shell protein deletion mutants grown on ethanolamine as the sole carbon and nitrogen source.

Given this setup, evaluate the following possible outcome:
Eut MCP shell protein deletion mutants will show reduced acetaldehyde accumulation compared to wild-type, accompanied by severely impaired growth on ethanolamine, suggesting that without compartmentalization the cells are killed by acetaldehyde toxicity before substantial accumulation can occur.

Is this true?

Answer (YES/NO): NO